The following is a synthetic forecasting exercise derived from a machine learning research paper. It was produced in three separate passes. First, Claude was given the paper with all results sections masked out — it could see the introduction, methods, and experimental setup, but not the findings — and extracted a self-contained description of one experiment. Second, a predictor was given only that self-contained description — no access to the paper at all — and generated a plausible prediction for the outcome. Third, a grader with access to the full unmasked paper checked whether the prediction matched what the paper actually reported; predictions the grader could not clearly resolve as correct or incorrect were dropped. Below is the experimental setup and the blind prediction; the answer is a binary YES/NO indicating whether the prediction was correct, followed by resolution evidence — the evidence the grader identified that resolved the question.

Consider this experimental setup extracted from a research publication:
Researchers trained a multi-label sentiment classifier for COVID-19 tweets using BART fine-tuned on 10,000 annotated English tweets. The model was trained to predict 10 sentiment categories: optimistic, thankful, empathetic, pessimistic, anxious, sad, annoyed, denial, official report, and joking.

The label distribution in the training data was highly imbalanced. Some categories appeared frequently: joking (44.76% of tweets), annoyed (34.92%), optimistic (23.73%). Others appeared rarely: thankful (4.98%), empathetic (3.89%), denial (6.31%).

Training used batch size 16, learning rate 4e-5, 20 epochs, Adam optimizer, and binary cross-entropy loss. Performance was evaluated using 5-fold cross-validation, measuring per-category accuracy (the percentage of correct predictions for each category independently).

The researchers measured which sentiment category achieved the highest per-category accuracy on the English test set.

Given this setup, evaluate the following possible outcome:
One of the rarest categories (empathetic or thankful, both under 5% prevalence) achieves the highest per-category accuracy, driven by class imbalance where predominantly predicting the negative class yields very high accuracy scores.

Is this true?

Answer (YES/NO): NO